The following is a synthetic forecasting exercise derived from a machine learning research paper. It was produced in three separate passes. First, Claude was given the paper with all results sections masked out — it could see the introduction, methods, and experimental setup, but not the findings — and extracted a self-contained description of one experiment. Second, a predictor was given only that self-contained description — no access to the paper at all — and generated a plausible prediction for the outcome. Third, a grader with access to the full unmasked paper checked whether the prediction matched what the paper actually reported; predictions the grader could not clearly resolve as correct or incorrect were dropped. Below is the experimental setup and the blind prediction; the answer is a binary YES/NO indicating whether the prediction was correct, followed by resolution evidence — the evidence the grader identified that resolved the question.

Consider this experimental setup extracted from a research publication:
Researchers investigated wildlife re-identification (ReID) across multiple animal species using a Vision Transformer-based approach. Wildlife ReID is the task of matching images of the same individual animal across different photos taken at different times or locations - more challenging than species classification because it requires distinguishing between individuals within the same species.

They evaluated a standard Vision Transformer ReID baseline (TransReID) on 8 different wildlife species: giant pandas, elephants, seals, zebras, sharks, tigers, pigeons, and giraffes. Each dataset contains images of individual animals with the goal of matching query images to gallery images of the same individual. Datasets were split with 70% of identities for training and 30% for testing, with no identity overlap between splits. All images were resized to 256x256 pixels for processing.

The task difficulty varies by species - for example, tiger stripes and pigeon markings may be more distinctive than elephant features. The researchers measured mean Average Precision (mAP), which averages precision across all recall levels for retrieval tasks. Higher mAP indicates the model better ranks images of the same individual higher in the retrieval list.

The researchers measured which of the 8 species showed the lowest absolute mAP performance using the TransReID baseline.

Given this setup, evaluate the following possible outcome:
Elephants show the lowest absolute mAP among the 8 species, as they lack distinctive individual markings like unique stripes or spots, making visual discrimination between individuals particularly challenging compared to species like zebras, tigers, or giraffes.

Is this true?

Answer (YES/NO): NO